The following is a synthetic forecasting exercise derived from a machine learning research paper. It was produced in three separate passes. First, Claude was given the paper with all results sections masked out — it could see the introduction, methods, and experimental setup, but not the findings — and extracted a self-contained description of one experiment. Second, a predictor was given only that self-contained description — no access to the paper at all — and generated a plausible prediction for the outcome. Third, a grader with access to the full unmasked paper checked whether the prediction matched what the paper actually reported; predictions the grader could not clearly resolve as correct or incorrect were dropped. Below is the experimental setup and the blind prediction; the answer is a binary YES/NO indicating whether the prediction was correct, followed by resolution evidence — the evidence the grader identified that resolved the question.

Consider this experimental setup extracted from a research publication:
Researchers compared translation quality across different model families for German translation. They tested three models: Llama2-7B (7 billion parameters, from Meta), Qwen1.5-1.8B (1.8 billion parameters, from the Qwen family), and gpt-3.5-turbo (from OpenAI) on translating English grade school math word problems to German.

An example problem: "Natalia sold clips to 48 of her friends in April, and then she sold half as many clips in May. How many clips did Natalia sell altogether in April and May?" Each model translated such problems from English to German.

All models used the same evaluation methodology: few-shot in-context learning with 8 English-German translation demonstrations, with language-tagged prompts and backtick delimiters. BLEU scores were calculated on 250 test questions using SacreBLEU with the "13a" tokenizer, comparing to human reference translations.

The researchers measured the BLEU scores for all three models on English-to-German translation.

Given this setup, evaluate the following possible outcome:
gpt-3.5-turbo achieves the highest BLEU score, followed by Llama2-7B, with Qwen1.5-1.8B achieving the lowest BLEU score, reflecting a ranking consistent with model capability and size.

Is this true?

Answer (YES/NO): YES